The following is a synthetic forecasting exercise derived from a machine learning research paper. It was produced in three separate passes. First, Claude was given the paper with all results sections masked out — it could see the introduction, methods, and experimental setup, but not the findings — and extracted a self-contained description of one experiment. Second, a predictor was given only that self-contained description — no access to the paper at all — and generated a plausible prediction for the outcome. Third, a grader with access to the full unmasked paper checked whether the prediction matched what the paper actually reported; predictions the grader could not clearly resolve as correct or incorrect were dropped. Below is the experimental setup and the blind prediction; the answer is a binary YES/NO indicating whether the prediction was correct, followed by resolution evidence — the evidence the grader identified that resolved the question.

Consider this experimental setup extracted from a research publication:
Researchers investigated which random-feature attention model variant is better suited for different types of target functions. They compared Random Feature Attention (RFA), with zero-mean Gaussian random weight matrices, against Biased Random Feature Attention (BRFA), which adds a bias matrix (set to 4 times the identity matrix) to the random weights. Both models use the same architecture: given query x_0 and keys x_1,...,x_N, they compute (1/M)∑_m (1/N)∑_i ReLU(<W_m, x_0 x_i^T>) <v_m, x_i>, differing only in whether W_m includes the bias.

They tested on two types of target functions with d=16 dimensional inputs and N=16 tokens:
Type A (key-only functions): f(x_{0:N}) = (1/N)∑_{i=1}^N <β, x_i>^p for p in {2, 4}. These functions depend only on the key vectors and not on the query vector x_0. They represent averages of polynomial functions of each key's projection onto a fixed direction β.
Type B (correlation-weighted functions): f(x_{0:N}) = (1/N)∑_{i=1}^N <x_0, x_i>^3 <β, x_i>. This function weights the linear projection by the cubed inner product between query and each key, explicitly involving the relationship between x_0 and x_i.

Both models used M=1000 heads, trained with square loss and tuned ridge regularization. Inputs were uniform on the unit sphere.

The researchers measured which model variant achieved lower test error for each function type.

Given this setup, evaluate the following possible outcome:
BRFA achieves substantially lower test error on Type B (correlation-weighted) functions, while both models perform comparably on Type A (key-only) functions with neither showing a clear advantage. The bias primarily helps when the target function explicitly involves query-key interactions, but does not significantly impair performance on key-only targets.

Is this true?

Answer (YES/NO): NO